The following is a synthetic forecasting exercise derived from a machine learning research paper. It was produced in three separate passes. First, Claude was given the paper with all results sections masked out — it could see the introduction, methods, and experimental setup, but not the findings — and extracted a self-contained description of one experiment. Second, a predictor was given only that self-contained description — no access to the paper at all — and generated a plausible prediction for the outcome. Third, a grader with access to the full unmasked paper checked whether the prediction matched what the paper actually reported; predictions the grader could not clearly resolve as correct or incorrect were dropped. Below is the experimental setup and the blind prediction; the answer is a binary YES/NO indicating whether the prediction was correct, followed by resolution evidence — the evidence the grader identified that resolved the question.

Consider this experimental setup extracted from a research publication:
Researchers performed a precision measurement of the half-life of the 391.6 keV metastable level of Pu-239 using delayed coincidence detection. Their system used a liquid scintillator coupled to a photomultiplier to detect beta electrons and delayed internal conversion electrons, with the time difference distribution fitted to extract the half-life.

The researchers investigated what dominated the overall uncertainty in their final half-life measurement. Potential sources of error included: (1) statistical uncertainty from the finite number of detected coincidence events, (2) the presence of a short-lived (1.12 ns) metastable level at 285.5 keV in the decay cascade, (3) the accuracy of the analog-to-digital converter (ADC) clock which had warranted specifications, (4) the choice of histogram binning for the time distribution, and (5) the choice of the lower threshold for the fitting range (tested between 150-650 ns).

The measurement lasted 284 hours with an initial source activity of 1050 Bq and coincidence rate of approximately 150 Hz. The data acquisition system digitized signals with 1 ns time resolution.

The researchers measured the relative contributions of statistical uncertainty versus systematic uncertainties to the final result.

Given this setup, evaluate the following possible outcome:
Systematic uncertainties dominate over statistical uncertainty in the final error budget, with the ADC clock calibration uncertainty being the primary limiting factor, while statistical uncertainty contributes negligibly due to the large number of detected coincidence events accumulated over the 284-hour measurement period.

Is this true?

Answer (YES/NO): NO